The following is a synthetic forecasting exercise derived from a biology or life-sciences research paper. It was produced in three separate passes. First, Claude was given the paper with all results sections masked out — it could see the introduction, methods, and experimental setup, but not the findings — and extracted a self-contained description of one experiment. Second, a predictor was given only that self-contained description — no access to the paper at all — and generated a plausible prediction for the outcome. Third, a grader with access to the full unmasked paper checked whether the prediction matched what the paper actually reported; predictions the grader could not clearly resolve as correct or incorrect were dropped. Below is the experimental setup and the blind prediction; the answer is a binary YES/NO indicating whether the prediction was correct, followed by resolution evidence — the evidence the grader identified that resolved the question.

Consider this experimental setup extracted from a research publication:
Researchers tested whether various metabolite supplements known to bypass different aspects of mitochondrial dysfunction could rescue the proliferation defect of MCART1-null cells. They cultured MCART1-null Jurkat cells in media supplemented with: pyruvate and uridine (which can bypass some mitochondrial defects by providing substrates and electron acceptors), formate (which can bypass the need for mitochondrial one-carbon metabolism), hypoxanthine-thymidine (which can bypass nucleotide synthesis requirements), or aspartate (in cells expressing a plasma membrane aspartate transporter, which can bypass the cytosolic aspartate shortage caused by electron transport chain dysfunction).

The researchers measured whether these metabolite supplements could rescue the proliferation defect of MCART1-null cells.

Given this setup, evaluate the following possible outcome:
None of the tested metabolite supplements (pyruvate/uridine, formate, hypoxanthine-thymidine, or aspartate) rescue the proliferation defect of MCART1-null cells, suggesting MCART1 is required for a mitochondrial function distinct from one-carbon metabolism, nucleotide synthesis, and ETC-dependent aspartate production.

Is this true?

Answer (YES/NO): YES